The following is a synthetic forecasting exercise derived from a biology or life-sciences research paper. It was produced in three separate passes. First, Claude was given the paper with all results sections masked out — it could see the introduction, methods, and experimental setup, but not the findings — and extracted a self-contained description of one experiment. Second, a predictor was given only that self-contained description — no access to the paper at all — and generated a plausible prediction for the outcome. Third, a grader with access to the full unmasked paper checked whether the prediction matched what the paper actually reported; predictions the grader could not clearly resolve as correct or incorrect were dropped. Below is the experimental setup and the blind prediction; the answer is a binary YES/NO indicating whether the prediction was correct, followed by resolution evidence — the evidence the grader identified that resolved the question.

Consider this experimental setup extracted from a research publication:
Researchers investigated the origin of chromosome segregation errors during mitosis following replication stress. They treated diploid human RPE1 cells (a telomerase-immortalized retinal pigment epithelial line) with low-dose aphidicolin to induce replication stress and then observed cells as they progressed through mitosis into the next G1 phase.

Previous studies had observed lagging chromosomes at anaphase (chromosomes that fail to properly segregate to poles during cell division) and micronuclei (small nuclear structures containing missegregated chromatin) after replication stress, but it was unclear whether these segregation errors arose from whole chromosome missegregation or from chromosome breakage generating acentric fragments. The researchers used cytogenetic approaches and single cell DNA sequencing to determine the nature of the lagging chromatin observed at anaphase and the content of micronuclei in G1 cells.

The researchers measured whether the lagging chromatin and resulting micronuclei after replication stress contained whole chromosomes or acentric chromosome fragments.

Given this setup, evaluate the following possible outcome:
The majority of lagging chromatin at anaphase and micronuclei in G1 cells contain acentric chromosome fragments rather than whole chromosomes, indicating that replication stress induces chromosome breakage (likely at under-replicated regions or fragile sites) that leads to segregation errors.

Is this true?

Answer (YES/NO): YES